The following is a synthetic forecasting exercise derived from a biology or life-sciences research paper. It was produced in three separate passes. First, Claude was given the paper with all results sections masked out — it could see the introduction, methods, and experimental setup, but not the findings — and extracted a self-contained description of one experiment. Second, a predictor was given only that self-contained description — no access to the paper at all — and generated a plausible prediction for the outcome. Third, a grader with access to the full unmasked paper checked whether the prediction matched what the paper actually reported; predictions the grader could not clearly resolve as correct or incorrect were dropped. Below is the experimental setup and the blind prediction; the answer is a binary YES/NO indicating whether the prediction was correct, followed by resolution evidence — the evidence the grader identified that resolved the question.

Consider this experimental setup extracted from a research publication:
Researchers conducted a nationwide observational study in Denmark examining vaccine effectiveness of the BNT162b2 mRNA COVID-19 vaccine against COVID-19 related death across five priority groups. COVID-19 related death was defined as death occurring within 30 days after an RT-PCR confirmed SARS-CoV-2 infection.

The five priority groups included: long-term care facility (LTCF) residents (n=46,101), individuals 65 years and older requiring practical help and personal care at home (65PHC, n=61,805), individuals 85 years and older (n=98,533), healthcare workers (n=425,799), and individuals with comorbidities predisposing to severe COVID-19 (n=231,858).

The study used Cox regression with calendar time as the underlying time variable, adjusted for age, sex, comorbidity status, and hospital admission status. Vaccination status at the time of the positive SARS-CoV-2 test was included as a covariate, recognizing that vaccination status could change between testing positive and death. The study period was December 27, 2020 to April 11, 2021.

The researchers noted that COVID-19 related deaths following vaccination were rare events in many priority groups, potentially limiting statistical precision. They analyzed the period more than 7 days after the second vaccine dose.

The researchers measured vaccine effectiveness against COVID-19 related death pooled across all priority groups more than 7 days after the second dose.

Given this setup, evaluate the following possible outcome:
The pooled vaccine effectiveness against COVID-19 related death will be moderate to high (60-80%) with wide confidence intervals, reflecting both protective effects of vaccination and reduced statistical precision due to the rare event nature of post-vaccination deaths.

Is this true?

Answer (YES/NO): NO